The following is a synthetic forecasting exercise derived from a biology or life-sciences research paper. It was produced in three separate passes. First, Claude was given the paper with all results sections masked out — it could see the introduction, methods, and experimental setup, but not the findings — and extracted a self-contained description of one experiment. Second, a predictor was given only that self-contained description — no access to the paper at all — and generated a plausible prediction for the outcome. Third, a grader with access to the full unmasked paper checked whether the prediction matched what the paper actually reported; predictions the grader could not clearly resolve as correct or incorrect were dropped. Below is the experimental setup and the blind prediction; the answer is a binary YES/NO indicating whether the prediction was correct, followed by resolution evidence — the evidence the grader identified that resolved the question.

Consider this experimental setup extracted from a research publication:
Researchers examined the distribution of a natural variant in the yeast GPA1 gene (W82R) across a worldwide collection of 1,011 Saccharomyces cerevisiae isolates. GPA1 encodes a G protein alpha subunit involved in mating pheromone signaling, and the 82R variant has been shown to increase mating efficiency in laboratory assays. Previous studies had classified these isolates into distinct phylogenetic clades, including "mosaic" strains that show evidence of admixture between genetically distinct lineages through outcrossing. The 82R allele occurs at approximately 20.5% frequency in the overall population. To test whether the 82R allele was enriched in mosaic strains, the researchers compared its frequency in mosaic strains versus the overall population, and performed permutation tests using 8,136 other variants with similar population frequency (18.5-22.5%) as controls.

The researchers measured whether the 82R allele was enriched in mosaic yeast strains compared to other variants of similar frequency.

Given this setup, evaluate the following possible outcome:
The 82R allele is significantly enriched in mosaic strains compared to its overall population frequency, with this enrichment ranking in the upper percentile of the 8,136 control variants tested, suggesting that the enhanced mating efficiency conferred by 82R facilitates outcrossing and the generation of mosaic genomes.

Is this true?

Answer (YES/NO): YES